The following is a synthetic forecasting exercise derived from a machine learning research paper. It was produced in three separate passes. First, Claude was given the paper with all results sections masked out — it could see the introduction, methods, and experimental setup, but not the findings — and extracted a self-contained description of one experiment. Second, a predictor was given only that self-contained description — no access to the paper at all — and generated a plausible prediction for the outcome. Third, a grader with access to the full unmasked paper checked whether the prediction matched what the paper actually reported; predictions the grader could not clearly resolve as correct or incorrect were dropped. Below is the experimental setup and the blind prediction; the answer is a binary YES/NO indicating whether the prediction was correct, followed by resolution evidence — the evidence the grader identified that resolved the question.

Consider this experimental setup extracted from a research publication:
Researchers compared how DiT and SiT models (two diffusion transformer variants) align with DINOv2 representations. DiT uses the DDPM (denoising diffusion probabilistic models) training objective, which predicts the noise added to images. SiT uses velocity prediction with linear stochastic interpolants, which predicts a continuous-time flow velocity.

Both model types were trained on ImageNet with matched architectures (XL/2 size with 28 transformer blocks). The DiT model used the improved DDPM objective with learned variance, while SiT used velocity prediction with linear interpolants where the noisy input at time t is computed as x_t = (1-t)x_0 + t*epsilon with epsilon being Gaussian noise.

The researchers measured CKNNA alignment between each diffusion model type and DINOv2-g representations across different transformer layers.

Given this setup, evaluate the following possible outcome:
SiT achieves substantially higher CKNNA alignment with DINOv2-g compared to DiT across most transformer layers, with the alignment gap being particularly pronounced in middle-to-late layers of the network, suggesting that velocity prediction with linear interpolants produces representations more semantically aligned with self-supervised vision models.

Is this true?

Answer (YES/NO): NO